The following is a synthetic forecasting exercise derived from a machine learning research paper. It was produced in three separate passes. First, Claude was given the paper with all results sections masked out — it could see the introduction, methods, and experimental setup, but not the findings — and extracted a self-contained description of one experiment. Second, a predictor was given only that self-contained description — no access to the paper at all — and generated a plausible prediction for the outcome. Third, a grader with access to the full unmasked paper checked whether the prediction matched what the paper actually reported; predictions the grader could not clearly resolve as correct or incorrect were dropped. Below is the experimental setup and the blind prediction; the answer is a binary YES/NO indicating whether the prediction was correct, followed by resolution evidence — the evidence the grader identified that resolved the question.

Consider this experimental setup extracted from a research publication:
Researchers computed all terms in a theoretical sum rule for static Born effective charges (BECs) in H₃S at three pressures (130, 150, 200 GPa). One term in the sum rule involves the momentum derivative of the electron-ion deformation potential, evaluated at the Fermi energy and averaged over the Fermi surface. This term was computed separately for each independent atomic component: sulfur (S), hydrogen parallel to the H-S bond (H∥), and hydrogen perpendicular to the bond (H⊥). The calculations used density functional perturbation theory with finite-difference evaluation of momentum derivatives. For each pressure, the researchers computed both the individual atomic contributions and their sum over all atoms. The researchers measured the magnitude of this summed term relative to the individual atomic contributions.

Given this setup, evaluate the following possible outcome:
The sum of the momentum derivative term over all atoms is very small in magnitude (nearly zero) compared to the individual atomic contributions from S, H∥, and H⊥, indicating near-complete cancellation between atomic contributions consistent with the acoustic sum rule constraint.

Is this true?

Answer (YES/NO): NO